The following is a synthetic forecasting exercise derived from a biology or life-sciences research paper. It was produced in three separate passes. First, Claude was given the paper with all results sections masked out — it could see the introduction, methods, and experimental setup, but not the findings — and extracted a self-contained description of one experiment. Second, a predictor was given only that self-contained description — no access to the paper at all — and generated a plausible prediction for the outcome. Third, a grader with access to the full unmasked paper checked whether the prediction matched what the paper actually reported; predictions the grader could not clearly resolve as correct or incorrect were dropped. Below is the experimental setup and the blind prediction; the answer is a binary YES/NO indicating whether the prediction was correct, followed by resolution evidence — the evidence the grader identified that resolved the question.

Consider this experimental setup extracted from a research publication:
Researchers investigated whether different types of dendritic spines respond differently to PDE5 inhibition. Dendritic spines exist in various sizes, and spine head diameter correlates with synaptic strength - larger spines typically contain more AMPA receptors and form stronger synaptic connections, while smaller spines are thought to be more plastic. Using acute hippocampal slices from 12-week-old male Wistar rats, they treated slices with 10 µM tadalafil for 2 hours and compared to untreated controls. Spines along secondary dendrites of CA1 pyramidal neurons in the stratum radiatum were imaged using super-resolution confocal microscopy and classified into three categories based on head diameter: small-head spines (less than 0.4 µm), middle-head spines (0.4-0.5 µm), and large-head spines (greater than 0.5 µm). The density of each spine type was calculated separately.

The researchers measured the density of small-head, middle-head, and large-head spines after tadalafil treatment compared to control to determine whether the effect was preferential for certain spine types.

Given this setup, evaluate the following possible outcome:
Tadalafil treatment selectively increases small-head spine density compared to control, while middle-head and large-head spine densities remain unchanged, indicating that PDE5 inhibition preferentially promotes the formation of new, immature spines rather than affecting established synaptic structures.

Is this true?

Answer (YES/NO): NO